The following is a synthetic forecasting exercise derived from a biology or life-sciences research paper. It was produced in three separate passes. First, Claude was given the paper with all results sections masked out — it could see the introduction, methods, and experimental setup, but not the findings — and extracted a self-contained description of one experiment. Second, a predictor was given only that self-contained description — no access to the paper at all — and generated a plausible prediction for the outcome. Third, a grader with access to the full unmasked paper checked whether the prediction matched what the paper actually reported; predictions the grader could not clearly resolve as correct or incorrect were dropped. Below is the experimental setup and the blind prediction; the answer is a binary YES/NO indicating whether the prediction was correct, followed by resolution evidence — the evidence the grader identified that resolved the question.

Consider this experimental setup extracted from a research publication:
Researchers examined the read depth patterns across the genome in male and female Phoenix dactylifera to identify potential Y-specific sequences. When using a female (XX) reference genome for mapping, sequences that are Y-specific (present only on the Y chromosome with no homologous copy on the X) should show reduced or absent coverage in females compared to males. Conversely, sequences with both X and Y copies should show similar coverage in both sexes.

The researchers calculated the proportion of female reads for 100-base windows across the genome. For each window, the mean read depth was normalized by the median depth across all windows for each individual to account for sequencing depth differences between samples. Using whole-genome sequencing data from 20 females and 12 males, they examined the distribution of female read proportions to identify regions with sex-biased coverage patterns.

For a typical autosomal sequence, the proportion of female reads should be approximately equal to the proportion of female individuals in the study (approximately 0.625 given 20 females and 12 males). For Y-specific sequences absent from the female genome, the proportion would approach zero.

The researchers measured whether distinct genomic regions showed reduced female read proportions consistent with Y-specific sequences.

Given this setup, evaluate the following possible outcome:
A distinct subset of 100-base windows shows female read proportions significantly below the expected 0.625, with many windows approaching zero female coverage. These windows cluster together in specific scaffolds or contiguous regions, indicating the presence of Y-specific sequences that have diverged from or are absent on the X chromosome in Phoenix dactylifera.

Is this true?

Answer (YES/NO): NO